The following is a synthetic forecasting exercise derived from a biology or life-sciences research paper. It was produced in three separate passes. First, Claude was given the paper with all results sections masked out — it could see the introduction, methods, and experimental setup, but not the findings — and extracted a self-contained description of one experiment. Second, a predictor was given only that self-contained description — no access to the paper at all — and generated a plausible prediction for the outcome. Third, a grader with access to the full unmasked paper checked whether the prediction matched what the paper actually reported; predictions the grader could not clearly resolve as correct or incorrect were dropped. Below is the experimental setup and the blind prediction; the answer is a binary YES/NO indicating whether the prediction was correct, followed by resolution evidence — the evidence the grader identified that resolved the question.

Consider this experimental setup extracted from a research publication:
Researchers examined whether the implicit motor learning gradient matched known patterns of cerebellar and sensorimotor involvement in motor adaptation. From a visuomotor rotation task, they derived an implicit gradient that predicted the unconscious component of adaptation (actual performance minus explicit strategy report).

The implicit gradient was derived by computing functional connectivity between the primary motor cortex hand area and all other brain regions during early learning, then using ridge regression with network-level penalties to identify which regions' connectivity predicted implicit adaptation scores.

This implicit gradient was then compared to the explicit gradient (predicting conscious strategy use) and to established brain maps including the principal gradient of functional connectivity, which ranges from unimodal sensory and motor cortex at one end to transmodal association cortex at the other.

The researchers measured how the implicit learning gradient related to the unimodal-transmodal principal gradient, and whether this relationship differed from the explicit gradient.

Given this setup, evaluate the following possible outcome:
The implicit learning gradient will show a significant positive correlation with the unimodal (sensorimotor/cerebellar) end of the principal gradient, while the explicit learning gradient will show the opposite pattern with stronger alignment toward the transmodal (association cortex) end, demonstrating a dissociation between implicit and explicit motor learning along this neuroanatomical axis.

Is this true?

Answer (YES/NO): YES